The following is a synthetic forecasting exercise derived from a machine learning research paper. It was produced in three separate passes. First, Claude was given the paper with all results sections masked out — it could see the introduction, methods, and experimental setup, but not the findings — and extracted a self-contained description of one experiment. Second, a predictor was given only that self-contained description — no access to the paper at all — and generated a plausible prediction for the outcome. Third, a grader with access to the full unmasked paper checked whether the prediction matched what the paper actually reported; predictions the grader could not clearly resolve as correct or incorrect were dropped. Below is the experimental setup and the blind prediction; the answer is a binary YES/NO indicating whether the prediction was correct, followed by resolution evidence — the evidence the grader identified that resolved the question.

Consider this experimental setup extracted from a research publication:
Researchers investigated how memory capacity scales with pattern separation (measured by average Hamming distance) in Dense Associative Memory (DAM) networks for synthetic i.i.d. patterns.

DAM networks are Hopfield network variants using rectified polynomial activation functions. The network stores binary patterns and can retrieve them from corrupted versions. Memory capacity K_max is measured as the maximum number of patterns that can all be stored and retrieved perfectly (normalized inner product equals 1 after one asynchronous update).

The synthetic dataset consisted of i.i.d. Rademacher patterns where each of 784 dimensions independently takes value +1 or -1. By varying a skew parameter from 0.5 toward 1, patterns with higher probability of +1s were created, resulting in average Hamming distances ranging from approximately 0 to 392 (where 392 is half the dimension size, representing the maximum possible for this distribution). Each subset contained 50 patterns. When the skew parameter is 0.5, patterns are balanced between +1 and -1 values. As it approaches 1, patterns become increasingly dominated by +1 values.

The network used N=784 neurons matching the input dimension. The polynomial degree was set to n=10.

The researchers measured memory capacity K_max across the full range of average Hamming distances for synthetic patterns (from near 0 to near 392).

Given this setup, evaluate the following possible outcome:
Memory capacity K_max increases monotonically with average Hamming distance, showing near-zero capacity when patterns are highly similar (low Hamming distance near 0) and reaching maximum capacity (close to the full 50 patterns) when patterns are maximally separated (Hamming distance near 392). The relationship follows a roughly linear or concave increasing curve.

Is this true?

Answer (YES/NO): NO